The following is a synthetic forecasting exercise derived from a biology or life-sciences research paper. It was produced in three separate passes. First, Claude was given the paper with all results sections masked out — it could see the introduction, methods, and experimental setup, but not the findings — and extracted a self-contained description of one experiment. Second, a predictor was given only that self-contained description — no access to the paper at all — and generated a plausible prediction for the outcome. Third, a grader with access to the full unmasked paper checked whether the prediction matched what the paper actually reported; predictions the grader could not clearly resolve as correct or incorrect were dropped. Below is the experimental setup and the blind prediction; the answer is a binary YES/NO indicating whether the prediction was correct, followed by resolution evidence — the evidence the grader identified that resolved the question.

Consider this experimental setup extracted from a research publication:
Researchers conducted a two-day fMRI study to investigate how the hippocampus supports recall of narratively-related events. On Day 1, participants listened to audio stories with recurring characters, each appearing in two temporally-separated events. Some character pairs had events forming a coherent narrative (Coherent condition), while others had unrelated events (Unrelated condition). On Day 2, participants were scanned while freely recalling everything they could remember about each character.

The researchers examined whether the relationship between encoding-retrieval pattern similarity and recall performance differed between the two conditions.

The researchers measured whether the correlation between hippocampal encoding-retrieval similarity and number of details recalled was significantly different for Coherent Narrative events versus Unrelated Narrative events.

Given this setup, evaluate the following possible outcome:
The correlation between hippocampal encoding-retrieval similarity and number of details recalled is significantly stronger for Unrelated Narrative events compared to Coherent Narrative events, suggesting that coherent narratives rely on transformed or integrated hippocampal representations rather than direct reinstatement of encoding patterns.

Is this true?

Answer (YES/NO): NO